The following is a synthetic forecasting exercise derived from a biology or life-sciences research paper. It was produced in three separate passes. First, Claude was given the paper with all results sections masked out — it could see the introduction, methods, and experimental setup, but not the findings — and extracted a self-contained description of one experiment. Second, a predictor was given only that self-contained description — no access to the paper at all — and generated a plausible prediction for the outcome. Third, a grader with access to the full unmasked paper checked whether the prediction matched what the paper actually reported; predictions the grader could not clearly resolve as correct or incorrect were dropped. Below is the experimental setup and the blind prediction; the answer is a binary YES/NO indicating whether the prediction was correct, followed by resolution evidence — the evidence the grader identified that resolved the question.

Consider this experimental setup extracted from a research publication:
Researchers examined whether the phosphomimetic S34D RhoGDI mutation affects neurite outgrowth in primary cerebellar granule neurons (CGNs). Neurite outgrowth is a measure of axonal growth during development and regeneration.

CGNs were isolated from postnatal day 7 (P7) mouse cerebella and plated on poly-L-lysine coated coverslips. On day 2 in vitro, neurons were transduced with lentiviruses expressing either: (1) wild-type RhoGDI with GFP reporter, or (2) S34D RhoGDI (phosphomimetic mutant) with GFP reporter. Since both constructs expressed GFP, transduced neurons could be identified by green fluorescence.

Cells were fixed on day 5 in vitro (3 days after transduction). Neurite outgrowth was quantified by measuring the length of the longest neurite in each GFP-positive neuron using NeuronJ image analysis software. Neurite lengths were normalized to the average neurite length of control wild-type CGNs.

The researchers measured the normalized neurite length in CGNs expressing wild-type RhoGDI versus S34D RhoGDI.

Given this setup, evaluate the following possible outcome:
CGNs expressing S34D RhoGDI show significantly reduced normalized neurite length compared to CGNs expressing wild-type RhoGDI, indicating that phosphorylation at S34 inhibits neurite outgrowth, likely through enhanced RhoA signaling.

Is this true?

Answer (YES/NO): YES